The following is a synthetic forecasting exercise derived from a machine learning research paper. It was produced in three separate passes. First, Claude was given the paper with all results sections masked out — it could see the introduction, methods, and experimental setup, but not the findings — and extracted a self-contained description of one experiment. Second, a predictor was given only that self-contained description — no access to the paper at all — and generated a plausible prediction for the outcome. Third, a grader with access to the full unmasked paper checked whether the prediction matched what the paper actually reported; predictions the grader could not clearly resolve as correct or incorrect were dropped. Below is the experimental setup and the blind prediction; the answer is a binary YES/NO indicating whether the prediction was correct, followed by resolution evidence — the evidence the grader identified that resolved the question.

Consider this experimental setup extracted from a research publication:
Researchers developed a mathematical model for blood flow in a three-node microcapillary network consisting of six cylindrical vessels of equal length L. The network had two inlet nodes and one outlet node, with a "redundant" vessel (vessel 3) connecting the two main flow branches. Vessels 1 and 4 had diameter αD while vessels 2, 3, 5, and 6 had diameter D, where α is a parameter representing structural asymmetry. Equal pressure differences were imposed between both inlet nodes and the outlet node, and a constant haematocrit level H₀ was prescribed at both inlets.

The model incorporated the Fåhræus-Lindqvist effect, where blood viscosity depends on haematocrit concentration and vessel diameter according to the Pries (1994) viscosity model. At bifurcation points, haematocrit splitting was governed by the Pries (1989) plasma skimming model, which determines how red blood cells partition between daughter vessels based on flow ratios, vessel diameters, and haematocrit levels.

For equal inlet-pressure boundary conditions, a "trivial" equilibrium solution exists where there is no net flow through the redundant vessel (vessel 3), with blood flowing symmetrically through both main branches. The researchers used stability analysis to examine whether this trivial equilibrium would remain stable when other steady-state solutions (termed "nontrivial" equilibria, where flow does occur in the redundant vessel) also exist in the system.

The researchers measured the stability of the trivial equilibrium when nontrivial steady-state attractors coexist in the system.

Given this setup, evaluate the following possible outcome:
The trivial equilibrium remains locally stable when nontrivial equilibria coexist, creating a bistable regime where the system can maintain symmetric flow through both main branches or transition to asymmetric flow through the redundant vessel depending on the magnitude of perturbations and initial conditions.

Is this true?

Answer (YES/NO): NO